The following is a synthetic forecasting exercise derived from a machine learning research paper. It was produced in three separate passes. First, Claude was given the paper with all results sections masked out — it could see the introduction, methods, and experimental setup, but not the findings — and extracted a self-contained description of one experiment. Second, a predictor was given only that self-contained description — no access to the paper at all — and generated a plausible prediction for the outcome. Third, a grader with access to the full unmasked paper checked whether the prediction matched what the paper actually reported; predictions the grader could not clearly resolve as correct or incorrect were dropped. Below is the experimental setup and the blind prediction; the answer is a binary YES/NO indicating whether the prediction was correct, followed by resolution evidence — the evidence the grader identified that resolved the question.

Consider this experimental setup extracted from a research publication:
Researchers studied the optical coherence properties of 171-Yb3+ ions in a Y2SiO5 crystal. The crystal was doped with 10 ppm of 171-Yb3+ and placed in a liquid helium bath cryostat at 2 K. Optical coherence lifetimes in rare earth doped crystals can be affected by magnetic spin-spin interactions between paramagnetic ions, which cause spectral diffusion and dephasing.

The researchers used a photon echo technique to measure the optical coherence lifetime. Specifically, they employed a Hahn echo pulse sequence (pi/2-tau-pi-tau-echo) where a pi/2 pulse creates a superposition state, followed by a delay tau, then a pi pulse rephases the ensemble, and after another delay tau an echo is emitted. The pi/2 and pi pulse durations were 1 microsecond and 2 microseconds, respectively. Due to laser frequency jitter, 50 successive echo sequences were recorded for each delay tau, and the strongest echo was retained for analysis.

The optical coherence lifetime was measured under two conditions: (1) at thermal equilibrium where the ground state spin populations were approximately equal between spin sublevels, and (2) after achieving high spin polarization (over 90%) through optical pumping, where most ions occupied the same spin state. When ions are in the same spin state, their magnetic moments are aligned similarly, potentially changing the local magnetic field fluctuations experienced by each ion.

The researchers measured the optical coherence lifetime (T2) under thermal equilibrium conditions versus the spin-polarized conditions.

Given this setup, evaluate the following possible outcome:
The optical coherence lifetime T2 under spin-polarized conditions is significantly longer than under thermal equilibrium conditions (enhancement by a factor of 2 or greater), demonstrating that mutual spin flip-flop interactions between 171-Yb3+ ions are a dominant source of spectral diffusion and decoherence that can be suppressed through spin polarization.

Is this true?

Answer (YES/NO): YES